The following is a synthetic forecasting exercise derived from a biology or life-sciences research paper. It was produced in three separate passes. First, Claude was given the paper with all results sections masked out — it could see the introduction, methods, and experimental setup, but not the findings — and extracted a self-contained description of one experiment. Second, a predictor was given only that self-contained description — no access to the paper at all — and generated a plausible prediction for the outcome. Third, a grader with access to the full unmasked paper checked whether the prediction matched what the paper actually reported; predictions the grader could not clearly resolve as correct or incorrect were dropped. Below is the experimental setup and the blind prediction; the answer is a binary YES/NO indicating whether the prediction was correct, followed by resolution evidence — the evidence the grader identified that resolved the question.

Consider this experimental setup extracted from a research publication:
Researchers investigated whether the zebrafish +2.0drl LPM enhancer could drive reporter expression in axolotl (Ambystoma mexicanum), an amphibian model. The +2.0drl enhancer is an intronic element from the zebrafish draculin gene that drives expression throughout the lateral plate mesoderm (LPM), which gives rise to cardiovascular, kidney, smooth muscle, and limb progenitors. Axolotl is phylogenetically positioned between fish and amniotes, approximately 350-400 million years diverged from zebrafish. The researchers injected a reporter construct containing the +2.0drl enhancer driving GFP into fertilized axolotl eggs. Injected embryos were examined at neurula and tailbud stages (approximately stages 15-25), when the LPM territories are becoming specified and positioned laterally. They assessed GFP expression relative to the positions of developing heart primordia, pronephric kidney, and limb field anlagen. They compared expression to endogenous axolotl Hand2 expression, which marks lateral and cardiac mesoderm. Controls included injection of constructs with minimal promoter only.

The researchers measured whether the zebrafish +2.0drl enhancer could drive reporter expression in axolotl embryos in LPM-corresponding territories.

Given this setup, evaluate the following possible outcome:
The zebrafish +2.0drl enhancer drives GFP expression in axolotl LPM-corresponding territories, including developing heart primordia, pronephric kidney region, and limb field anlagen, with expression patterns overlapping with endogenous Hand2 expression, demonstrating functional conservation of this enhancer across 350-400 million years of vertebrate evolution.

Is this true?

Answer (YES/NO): NO